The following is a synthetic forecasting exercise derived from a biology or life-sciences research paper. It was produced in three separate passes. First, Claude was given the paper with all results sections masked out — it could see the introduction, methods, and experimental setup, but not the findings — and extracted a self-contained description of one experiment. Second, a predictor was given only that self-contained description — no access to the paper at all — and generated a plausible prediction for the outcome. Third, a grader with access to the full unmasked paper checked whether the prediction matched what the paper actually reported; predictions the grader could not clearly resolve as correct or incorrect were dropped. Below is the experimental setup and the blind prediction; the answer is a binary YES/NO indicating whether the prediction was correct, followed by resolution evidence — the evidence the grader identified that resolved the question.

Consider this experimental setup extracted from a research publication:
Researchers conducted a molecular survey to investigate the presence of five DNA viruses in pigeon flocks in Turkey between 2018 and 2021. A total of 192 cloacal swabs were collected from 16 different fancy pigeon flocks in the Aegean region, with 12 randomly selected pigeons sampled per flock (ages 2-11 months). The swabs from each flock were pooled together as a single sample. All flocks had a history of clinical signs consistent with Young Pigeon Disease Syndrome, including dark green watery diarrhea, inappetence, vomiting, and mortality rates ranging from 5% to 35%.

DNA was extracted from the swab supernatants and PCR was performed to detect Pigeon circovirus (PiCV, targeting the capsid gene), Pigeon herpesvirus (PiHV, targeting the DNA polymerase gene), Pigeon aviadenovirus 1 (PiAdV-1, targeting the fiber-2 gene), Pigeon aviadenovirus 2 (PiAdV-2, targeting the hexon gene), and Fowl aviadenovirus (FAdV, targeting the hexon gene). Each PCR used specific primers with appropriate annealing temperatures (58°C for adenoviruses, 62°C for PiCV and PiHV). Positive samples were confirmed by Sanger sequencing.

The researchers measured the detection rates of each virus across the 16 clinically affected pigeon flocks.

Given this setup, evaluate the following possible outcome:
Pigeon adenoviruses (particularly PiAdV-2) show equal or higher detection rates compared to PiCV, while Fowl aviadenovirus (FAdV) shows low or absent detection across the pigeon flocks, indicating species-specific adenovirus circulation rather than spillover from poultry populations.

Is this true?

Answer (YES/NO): NO